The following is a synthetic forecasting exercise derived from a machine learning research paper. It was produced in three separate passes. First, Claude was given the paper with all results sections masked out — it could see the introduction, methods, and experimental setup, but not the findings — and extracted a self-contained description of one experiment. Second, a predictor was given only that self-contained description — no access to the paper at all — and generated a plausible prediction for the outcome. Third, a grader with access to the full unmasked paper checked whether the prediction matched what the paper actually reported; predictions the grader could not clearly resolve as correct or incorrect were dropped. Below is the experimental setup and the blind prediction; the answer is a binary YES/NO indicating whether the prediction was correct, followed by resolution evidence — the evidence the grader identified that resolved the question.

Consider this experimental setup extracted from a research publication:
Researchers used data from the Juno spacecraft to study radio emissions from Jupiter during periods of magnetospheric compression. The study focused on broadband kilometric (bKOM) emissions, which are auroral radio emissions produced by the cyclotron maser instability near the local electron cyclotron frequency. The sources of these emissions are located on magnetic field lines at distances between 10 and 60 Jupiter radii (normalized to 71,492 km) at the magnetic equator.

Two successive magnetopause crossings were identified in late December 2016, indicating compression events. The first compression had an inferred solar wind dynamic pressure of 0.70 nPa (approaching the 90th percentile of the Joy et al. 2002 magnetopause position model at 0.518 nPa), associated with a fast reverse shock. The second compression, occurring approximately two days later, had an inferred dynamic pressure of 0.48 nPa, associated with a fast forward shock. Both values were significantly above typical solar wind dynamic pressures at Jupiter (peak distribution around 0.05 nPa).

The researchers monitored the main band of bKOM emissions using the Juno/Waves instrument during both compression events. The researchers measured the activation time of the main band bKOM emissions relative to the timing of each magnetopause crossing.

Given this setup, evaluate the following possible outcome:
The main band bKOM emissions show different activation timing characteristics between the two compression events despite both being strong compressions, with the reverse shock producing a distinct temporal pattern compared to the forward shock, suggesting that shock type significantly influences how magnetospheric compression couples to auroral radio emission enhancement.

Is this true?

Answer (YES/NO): NO